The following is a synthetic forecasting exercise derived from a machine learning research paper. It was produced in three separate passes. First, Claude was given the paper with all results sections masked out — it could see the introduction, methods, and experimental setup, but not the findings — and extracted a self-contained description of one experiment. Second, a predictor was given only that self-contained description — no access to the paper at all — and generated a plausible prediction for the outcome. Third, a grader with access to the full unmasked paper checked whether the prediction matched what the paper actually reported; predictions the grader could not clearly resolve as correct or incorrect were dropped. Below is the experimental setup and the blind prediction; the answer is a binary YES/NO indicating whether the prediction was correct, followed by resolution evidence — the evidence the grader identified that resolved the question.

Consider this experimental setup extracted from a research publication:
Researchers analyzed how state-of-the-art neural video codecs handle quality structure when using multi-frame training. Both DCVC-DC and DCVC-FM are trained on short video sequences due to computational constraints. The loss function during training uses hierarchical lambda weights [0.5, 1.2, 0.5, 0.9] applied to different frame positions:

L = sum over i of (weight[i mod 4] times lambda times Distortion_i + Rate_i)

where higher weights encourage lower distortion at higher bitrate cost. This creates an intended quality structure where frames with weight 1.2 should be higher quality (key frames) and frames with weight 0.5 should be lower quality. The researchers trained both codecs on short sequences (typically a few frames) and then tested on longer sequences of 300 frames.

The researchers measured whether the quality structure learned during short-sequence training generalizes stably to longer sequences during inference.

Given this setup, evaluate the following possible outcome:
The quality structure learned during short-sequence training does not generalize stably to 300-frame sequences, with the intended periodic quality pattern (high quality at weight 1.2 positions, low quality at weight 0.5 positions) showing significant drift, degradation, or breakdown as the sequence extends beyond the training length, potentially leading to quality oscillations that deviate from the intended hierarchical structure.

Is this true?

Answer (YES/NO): YES